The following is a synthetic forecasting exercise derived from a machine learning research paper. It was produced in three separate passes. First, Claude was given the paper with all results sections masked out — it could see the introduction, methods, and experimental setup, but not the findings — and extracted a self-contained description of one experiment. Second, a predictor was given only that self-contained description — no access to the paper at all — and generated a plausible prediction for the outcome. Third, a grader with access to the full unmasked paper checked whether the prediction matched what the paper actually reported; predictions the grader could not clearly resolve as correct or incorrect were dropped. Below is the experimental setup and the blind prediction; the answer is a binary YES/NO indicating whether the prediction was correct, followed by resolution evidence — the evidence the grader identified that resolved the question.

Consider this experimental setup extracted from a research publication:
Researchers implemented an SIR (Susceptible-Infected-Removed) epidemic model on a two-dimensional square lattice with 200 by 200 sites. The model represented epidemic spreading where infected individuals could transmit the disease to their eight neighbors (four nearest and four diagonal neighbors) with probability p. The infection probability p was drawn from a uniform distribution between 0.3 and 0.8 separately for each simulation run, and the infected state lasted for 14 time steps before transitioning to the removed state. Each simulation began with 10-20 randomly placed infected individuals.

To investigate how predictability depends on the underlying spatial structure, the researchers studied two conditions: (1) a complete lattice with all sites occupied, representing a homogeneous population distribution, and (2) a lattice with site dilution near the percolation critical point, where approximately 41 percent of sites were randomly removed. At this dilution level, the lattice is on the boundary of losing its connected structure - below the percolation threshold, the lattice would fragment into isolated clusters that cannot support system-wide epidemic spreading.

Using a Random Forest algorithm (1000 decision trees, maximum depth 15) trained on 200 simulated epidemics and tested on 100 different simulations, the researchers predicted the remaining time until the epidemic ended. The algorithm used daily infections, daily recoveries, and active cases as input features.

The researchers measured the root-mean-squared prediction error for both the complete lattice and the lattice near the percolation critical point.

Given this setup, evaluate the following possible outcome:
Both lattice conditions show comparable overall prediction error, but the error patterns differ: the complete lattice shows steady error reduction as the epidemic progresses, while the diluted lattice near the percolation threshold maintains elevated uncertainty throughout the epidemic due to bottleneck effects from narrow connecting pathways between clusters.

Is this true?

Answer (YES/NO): NO